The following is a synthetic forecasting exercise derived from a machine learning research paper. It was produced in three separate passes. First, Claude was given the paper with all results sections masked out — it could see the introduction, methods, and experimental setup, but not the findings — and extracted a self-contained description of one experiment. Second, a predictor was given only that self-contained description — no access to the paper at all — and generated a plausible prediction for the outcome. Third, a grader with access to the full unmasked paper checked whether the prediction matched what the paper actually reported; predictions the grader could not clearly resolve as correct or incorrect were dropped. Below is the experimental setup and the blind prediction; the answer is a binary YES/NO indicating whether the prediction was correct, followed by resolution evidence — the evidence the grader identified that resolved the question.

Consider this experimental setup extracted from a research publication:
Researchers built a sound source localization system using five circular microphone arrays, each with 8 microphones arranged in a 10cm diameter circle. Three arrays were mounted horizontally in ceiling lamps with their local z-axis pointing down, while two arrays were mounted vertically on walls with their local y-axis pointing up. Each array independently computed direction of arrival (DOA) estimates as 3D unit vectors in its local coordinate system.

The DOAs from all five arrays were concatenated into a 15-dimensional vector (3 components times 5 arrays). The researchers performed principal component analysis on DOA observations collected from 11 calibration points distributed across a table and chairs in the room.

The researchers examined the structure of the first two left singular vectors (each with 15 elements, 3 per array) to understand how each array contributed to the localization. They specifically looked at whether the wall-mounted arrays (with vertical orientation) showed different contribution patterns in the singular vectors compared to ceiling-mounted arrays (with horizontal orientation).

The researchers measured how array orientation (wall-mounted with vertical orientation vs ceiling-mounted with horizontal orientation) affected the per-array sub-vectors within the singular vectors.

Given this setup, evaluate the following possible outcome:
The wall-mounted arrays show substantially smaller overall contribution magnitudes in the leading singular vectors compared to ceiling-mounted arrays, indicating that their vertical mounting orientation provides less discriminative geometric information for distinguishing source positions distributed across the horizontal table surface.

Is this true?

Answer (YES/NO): NO